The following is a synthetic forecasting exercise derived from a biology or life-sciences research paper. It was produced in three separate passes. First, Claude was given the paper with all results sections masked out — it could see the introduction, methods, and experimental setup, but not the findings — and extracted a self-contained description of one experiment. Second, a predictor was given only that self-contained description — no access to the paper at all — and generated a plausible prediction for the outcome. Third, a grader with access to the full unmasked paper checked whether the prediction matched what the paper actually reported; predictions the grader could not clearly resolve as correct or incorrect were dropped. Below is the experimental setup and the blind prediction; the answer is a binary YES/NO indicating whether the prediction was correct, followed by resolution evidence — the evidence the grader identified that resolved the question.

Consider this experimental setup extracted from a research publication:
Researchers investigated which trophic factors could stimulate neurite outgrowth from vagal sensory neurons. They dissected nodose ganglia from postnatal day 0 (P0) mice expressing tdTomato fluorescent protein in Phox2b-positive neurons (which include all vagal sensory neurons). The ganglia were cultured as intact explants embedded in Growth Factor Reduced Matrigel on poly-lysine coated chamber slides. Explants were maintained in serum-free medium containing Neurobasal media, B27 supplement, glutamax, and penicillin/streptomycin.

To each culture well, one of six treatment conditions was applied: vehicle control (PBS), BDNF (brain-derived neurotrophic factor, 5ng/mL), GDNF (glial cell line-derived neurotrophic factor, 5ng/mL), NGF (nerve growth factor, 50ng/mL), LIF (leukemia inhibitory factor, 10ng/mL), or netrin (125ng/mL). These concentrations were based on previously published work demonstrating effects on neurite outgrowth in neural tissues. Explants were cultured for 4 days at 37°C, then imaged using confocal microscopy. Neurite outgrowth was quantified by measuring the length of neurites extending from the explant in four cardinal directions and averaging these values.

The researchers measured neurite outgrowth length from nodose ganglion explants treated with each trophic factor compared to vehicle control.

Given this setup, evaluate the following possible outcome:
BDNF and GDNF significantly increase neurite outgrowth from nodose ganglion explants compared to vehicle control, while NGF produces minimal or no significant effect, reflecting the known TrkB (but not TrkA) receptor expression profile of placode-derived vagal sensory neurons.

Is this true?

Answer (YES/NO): NO